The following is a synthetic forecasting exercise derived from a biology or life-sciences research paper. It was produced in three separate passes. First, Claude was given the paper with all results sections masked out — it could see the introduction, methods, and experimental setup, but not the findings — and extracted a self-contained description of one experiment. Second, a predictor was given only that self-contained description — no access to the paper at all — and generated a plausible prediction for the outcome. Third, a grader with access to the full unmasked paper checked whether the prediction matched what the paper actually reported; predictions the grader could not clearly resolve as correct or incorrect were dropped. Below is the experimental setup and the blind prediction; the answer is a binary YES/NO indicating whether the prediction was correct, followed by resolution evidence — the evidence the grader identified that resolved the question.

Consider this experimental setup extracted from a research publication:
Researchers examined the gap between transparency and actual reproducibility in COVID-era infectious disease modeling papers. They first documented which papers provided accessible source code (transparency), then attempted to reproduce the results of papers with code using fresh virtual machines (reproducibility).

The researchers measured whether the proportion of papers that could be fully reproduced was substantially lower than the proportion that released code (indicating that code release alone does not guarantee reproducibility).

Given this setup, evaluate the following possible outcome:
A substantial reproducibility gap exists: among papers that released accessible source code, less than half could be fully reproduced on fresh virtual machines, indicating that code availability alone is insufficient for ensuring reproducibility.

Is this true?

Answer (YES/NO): YES